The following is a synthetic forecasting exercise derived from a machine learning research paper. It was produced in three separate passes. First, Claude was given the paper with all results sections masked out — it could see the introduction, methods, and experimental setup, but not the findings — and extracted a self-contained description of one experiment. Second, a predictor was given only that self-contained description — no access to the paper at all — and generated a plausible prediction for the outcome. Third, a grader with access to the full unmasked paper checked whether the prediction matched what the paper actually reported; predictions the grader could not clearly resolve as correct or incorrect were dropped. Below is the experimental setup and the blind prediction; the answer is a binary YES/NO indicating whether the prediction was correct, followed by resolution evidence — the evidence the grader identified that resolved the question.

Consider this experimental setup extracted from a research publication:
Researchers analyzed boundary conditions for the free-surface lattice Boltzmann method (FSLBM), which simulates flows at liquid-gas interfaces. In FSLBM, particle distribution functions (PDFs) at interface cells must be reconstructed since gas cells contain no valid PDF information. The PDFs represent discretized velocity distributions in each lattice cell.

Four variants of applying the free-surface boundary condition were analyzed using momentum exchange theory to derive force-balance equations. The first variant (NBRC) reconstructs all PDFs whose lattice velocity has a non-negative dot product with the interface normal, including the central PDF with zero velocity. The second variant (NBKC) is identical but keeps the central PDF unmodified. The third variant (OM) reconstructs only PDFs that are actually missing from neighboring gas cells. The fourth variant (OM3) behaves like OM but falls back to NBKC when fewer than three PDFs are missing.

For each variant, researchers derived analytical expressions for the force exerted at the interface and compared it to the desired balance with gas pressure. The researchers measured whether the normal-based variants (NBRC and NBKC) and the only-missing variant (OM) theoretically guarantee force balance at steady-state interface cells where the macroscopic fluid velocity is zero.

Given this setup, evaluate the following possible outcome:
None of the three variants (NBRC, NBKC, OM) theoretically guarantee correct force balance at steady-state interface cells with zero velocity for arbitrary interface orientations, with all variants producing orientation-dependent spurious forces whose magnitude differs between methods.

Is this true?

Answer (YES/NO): NO